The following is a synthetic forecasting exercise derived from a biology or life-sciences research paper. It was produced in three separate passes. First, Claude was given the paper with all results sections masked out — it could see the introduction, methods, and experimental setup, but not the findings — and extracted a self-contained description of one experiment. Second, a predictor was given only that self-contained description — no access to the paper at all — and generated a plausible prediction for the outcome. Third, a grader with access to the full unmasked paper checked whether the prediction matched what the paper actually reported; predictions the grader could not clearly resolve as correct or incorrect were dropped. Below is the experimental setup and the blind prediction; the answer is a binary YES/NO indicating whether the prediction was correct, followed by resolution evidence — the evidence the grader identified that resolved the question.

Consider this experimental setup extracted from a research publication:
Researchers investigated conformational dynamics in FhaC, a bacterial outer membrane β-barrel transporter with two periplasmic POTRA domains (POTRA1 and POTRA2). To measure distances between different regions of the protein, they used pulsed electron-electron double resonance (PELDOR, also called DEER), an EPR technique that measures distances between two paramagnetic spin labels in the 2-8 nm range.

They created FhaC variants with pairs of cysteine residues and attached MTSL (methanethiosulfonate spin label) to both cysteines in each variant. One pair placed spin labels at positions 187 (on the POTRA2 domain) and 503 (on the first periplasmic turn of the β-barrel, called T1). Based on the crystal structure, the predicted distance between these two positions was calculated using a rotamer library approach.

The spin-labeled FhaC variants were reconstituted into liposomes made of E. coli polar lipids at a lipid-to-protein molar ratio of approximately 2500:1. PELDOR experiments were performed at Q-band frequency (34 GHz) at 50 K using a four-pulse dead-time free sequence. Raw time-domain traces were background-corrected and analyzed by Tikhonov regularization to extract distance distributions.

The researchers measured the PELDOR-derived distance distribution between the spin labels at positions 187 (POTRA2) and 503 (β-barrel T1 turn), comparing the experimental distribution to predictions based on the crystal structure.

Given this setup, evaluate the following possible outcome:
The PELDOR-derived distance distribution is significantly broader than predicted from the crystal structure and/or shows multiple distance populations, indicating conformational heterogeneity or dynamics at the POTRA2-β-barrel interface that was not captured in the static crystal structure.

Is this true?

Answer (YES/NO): YES